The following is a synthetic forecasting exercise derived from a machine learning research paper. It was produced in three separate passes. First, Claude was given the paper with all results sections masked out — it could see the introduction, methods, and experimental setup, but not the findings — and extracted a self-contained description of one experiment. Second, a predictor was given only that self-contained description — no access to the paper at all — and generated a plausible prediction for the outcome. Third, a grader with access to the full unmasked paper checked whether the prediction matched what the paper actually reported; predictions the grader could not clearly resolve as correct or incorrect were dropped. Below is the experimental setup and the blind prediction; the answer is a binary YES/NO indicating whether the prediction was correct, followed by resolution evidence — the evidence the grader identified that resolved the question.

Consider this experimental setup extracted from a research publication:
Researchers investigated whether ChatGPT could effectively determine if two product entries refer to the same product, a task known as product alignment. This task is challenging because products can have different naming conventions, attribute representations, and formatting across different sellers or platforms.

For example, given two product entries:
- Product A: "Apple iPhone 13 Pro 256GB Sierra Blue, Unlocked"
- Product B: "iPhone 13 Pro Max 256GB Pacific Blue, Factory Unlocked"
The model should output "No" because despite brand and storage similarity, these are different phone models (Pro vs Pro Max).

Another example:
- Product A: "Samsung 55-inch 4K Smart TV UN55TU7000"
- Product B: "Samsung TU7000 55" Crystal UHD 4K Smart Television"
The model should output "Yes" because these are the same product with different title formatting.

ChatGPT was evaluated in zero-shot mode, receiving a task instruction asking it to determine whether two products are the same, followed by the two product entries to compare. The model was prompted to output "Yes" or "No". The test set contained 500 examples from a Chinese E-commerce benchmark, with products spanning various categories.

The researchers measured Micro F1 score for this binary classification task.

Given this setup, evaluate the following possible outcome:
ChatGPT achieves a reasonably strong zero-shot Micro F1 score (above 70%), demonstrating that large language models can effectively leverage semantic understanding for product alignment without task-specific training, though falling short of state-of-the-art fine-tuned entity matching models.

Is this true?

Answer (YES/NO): NO